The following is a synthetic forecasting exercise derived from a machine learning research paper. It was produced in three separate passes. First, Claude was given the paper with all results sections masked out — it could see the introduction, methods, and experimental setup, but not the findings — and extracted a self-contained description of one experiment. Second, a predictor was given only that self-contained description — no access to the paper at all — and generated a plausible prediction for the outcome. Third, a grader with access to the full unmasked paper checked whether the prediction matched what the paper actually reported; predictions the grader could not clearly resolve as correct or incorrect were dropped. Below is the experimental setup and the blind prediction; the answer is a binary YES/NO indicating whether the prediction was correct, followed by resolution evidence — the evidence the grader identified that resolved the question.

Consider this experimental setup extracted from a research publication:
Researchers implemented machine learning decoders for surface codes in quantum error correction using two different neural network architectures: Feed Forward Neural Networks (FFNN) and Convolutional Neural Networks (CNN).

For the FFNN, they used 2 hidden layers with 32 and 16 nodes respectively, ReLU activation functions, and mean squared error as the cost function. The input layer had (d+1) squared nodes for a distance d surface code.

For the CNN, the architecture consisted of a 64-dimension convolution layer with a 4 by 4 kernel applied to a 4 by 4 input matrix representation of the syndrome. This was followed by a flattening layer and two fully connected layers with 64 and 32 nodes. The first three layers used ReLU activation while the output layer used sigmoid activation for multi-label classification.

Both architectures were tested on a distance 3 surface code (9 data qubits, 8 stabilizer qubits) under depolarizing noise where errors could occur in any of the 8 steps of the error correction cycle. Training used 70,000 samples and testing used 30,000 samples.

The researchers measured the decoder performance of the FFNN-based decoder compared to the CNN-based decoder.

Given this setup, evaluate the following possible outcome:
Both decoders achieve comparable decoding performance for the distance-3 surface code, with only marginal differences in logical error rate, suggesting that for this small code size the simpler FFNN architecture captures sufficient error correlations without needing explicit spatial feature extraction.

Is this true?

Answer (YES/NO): YES